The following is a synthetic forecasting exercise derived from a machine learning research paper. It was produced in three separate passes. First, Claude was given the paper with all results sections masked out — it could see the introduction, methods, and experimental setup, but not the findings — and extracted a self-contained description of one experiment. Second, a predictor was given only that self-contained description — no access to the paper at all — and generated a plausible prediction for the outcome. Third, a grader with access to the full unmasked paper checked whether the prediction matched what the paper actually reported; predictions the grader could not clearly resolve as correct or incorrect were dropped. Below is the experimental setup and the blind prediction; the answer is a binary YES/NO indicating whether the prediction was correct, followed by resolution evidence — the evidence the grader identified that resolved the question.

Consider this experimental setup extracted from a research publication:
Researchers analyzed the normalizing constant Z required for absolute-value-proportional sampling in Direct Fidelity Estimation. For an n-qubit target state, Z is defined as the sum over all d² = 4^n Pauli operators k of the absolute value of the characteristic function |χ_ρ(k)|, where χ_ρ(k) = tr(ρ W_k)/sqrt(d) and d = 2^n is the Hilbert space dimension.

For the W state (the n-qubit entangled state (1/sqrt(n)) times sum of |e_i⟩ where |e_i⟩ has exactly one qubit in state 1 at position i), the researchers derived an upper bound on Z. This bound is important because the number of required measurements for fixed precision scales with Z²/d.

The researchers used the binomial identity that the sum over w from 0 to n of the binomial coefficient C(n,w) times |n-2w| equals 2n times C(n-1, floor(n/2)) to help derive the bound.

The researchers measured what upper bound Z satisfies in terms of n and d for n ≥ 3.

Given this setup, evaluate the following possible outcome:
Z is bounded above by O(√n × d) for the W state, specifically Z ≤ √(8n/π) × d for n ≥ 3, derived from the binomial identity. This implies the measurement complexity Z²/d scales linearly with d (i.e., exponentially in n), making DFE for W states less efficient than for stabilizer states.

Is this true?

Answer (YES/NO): NO